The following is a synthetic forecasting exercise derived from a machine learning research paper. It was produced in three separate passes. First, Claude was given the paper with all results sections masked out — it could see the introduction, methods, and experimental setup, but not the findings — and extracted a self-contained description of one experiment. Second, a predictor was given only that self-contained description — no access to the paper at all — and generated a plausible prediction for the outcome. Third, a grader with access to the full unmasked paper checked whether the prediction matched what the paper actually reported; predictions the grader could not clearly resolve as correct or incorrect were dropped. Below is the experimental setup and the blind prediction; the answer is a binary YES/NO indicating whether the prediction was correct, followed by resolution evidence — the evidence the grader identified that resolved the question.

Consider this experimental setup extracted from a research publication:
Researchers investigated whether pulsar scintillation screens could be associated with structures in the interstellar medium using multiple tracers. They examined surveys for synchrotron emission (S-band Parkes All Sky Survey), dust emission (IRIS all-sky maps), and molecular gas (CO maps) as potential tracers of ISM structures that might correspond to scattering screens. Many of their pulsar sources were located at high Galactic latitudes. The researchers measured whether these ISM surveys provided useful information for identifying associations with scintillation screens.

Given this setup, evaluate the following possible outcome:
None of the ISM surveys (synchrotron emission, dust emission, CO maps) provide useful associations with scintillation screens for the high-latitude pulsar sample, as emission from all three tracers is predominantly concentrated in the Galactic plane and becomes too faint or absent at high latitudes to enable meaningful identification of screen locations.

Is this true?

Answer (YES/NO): NO